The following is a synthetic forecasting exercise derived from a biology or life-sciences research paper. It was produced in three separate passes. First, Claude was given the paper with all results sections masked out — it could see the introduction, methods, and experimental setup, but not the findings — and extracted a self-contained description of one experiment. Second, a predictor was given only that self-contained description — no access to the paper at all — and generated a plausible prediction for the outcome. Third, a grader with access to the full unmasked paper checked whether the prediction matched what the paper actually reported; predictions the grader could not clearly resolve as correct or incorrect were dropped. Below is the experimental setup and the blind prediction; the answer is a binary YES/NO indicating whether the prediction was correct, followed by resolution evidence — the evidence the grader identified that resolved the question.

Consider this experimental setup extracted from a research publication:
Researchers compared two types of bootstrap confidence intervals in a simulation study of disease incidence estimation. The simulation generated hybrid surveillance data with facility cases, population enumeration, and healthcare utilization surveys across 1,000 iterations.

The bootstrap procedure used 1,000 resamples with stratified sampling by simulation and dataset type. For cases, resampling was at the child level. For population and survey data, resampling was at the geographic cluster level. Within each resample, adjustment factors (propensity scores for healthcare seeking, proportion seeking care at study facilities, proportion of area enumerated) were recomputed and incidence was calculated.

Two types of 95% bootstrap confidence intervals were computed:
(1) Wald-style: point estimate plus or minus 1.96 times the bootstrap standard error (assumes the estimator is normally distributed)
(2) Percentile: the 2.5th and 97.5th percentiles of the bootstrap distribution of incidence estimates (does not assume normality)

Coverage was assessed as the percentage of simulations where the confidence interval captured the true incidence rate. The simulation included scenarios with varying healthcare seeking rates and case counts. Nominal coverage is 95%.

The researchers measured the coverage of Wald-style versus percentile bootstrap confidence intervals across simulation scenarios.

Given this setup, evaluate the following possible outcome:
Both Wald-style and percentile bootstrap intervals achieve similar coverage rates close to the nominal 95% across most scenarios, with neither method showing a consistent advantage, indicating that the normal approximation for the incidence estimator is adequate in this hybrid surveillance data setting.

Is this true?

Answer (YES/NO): YES